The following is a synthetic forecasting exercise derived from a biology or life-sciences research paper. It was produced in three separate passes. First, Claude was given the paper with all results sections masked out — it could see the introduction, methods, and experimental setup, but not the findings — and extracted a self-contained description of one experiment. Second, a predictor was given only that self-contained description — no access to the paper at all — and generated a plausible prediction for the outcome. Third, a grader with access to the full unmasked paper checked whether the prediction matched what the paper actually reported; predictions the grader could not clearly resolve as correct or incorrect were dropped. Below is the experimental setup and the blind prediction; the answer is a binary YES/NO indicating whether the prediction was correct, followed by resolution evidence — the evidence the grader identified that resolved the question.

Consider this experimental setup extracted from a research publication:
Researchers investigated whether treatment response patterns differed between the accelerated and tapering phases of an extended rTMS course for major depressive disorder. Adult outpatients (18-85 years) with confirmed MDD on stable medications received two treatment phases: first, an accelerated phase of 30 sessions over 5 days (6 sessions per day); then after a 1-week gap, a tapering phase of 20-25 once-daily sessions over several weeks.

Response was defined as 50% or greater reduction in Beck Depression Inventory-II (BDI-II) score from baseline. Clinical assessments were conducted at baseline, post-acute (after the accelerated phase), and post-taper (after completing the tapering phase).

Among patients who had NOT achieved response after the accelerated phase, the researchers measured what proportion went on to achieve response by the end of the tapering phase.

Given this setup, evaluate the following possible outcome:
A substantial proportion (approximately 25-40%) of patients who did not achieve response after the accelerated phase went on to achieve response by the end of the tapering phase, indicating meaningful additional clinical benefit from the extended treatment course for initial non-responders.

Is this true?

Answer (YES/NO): NO